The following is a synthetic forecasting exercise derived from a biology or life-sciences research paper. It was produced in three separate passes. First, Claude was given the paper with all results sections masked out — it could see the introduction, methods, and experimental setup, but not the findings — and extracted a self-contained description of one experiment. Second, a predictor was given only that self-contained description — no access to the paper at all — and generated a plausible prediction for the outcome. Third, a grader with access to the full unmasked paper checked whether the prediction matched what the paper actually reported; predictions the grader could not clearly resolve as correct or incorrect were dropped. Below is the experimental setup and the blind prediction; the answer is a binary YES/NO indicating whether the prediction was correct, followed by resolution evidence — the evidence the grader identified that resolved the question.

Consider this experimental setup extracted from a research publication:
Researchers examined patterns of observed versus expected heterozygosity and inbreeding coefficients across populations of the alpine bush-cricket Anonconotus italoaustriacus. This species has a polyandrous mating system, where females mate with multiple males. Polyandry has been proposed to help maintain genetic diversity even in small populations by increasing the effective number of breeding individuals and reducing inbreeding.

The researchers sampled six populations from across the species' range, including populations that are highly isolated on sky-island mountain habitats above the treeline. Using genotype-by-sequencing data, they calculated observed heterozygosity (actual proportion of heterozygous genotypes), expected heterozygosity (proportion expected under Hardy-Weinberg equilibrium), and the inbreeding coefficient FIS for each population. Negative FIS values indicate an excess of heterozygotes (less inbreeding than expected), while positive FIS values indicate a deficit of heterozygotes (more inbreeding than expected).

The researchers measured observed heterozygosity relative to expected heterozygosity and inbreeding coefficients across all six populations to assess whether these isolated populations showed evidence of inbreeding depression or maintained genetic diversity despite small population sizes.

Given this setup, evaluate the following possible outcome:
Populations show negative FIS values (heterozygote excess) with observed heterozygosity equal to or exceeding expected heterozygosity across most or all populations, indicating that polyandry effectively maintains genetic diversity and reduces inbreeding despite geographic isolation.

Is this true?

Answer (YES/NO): YES